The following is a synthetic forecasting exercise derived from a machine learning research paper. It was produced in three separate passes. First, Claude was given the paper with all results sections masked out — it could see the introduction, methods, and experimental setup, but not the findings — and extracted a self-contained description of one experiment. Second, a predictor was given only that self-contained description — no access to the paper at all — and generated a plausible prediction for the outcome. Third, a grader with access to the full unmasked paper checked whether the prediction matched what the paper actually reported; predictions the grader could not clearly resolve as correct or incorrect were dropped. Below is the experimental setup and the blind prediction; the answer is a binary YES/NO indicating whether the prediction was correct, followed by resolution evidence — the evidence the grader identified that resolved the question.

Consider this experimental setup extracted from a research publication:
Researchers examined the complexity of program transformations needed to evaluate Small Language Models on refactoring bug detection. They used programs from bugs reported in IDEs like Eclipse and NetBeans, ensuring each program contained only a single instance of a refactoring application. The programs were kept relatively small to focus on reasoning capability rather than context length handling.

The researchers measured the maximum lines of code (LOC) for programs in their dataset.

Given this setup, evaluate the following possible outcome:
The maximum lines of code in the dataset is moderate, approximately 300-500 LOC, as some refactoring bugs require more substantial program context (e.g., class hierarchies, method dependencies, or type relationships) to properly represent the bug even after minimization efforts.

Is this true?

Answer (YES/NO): NO